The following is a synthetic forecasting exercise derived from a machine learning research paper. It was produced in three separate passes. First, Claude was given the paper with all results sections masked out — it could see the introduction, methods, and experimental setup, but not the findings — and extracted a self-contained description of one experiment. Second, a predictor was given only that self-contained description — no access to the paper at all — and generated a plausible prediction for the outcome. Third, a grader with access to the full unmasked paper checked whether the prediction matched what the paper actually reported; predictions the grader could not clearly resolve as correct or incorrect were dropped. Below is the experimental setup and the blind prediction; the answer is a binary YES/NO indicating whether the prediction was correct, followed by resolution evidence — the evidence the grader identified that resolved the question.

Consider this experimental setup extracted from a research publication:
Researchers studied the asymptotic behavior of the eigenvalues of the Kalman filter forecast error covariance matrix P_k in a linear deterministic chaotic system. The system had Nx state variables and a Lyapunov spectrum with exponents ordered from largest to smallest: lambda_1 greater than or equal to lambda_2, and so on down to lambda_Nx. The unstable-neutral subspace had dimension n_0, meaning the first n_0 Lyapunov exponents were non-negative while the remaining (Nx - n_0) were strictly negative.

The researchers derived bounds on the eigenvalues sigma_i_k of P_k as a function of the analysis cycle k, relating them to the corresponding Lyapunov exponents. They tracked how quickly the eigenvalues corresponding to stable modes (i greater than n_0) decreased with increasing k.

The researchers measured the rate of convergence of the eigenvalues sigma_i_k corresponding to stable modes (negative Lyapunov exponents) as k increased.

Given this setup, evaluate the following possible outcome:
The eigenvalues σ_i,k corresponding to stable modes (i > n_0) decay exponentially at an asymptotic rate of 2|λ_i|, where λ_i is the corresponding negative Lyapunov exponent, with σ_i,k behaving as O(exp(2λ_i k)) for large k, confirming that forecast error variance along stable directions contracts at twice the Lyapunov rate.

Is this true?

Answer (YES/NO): YES